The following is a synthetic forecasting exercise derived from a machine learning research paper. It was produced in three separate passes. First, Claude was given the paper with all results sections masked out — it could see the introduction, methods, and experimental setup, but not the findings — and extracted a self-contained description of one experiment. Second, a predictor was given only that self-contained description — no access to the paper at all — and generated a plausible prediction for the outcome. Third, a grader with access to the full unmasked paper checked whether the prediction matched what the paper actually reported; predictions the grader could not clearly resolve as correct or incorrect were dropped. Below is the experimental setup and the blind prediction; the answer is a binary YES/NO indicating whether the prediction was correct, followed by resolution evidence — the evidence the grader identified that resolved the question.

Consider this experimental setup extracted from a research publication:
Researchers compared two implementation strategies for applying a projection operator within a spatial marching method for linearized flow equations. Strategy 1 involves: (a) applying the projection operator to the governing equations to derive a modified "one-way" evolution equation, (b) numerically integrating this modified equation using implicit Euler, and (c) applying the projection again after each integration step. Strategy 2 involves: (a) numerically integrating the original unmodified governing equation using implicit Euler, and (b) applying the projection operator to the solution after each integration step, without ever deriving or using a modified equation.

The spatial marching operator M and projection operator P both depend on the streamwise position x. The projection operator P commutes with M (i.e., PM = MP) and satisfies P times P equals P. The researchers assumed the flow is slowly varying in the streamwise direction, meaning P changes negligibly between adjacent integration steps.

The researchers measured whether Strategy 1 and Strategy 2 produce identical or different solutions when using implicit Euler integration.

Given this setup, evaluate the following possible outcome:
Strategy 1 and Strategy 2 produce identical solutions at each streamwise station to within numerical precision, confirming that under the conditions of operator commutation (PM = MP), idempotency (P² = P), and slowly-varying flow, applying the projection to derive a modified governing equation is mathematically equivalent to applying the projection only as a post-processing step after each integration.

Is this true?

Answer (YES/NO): YES